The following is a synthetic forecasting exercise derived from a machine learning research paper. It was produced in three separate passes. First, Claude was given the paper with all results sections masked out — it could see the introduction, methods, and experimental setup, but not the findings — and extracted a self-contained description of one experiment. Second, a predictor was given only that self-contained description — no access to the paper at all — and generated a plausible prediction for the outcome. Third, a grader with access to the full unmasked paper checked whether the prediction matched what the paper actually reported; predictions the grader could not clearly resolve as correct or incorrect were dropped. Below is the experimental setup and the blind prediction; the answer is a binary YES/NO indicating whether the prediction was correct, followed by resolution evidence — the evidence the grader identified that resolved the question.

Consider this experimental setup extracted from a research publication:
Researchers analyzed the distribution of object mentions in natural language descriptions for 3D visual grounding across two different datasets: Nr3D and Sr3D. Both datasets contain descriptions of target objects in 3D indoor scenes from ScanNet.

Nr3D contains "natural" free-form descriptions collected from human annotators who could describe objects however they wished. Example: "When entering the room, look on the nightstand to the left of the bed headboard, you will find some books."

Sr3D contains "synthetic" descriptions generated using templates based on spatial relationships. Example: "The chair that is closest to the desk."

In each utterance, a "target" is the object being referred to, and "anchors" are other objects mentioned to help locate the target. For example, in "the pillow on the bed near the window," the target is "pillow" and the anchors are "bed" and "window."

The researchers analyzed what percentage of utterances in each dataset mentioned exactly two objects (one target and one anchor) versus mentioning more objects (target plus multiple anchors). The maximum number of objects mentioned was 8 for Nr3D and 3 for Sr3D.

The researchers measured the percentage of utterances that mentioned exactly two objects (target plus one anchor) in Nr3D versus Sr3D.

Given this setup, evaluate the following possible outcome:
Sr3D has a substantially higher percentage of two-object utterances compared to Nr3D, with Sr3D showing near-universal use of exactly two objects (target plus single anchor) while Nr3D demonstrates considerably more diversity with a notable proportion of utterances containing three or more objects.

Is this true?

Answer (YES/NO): YES